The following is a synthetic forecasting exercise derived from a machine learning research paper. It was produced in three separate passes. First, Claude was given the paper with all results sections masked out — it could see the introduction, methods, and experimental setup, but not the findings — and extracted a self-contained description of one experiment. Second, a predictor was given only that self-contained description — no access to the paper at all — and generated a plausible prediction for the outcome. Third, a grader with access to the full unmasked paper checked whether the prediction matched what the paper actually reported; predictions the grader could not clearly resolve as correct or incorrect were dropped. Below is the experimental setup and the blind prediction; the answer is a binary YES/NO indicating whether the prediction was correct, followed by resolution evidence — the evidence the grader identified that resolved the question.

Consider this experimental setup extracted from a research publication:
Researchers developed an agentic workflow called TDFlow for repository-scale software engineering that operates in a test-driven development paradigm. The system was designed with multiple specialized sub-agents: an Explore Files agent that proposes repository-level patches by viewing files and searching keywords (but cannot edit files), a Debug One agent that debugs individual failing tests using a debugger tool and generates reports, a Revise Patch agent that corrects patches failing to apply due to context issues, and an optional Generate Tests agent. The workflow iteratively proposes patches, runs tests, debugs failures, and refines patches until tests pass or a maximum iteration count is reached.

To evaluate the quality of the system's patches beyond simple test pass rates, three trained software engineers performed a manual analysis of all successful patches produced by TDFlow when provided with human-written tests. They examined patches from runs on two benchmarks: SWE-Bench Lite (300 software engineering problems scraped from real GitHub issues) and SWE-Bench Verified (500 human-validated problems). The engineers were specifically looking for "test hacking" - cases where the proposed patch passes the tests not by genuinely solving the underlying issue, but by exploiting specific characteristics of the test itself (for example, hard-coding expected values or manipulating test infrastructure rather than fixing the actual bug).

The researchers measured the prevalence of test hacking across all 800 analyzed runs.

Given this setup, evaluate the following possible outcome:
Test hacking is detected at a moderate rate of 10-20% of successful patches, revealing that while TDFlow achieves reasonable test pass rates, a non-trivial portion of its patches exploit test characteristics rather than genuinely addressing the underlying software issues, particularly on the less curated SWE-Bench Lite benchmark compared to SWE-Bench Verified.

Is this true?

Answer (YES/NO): NO